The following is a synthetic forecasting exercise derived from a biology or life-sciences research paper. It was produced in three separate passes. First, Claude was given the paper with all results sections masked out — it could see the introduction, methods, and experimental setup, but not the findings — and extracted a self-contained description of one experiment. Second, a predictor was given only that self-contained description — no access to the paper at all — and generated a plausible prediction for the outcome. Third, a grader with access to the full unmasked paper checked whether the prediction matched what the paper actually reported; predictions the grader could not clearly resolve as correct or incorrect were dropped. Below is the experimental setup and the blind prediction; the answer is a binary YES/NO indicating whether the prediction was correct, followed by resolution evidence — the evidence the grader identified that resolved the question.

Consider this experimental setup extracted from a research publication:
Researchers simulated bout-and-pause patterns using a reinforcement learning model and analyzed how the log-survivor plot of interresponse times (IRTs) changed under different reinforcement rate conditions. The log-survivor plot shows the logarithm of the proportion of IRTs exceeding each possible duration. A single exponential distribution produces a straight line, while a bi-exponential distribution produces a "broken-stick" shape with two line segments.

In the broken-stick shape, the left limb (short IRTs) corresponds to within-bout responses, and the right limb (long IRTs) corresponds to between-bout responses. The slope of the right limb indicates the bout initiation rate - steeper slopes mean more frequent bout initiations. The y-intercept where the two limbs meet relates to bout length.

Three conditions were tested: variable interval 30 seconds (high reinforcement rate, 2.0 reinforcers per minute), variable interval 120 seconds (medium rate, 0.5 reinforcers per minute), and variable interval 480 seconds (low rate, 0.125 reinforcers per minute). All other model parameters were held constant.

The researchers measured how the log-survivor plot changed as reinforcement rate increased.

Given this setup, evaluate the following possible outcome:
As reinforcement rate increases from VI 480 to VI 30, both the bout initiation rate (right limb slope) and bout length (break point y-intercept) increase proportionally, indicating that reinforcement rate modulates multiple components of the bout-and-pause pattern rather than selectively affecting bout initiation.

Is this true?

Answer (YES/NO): NO